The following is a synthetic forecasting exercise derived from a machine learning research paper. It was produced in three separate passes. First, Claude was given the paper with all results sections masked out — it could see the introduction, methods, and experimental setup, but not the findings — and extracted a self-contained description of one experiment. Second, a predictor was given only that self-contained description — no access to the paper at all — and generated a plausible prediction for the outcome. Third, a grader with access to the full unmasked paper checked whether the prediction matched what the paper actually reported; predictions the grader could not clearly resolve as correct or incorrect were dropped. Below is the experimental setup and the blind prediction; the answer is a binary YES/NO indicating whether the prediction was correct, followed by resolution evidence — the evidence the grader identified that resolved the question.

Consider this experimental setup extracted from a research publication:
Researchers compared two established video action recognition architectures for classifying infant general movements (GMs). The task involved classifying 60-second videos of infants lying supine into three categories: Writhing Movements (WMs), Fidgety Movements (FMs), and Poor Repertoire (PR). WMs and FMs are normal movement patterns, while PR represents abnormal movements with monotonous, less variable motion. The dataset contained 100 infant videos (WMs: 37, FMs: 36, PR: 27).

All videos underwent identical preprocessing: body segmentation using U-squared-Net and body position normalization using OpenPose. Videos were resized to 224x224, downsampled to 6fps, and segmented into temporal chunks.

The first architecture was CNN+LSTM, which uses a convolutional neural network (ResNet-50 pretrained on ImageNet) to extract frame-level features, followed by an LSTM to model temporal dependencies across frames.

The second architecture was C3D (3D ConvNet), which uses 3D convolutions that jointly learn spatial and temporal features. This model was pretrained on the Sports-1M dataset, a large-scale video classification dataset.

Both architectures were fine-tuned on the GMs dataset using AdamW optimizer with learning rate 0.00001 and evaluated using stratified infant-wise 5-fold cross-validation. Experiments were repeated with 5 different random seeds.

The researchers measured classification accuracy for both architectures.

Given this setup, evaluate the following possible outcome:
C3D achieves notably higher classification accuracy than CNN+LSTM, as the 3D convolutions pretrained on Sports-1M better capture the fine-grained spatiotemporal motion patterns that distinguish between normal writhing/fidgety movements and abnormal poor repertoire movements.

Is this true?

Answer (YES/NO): NO